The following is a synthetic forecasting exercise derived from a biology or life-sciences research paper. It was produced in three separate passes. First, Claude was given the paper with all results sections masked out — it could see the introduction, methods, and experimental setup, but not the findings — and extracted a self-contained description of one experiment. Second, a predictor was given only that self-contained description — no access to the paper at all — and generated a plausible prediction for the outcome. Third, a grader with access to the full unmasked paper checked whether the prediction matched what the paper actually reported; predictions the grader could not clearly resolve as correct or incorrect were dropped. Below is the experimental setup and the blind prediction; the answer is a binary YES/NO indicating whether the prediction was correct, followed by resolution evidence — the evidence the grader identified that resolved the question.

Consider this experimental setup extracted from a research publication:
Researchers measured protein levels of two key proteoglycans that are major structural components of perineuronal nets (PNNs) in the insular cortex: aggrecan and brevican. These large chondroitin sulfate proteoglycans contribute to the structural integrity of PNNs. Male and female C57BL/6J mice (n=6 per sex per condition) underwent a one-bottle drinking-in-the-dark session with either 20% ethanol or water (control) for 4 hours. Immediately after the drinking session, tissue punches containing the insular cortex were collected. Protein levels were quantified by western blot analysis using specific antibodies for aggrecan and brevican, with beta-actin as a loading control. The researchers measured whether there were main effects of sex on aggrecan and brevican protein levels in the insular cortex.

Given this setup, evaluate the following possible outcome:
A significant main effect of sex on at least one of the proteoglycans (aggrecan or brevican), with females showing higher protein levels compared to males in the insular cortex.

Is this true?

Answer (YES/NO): YES